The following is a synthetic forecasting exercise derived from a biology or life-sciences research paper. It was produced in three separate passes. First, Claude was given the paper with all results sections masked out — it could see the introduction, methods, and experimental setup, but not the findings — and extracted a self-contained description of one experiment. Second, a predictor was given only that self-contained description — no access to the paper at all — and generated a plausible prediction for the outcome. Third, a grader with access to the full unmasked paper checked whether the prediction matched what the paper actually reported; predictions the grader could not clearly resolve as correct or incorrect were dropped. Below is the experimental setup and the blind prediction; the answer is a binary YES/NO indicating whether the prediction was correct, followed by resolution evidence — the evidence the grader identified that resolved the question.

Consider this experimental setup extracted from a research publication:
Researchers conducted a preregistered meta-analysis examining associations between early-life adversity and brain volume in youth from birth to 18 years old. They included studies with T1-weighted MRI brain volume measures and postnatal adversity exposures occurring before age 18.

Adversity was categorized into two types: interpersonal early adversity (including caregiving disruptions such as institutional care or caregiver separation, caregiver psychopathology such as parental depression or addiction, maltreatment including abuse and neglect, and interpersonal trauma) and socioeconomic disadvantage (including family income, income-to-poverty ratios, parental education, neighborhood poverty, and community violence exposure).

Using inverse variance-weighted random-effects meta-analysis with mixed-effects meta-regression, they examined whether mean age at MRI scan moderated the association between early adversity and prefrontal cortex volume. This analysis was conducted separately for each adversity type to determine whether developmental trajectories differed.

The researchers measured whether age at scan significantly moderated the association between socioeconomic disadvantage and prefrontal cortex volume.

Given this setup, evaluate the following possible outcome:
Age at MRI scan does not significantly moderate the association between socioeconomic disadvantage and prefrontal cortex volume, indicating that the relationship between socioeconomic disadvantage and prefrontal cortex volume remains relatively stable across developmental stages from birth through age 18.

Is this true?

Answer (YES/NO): YES